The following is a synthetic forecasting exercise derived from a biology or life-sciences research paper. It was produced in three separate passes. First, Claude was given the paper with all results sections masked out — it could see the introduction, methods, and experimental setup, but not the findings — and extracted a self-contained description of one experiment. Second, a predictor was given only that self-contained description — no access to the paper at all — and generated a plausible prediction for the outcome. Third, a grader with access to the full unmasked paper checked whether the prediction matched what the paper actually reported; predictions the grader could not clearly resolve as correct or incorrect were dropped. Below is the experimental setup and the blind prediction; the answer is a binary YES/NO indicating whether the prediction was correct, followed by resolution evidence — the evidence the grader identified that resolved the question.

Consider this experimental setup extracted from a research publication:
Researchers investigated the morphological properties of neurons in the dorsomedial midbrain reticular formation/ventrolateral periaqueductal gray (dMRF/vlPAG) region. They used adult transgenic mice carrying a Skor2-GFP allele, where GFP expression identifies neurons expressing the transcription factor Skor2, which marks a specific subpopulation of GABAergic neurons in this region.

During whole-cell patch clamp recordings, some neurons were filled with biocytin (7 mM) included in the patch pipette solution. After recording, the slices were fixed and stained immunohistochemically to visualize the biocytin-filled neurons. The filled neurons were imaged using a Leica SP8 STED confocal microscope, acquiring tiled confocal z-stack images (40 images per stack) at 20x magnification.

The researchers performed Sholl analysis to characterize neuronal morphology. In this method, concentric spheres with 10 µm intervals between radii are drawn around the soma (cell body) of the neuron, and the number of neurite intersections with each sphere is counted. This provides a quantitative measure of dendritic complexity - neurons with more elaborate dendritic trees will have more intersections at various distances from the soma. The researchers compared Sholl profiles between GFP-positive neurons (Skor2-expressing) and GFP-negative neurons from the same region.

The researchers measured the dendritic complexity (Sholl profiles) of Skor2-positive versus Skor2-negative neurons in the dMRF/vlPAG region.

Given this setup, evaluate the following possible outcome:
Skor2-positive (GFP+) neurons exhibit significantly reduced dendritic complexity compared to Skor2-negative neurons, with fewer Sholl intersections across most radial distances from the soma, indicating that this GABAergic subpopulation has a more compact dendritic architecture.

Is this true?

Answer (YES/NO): NO